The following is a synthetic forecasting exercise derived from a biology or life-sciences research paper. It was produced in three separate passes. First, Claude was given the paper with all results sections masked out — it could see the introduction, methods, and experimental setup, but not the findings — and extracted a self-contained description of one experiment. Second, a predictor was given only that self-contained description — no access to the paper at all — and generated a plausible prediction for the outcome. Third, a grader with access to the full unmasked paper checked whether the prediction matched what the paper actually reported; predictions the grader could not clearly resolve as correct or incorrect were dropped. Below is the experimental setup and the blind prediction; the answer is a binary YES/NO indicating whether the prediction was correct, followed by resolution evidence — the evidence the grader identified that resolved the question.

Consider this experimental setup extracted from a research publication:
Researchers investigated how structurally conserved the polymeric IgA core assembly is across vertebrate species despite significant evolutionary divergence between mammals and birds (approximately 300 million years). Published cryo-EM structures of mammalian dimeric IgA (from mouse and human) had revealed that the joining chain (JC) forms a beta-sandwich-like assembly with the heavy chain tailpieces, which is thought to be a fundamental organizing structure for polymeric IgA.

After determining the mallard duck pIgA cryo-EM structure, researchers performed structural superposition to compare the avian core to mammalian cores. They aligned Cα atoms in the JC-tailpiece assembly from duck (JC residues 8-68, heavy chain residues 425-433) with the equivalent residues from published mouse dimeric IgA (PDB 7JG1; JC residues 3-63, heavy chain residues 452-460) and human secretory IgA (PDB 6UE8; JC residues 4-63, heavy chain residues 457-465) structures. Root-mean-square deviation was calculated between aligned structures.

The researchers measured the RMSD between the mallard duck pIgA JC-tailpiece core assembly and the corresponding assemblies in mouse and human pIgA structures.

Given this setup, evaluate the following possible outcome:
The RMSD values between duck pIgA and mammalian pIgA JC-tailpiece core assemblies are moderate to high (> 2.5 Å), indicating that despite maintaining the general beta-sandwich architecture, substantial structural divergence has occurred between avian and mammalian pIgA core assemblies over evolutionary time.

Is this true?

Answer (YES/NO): NO